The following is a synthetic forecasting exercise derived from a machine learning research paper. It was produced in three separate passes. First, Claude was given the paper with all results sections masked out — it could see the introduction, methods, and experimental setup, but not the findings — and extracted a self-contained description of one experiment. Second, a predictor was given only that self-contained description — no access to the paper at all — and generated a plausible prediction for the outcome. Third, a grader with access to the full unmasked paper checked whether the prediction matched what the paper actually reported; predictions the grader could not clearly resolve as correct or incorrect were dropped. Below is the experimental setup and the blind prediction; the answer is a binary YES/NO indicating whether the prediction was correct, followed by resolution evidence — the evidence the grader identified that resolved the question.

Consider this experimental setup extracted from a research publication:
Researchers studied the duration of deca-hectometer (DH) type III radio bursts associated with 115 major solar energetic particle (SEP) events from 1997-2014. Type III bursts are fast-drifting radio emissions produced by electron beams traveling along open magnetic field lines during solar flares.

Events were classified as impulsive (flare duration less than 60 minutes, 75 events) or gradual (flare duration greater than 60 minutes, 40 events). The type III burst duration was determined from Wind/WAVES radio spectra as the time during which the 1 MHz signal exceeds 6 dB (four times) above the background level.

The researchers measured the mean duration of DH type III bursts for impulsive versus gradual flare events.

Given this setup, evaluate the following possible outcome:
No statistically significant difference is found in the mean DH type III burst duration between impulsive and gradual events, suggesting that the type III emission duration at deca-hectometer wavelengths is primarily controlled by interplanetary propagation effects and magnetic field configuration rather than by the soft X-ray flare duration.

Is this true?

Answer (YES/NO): NO